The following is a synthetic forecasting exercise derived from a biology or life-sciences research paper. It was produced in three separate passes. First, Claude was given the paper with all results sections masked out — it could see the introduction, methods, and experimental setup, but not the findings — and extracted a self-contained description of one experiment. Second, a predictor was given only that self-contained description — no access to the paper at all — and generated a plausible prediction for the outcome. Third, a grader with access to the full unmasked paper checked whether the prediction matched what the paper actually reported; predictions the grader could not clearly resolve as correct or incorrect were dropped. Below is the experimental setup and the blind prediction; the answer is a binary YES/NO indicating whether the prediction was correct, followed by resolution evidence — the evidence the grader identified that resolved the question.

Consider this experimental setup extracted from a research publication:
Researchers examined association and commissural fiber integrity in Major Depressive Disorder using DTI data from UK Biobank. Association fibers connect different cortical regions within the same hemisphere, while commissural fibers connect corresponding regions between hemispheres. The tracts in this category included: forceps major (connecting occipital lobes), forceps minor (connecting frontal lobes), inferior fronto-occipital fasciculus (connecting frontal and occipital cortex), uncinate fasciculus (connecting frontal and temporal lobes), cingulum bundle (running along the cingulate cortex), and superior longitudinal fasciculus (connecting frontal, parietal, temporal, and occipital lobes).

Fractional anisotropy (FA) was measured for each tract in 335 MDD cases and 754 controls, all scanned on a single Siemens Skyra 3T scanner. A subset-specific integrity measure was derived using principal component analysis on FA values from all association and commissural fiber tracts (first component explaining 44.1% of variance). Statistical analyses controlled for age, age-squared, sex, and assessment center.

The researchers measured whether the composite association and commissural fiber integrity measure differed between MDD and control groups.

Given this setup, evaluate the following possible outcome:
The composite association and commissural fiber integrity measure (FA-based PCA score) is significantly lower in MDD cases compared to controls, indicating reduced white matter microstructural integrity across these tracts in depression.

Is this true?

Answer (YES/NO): YES